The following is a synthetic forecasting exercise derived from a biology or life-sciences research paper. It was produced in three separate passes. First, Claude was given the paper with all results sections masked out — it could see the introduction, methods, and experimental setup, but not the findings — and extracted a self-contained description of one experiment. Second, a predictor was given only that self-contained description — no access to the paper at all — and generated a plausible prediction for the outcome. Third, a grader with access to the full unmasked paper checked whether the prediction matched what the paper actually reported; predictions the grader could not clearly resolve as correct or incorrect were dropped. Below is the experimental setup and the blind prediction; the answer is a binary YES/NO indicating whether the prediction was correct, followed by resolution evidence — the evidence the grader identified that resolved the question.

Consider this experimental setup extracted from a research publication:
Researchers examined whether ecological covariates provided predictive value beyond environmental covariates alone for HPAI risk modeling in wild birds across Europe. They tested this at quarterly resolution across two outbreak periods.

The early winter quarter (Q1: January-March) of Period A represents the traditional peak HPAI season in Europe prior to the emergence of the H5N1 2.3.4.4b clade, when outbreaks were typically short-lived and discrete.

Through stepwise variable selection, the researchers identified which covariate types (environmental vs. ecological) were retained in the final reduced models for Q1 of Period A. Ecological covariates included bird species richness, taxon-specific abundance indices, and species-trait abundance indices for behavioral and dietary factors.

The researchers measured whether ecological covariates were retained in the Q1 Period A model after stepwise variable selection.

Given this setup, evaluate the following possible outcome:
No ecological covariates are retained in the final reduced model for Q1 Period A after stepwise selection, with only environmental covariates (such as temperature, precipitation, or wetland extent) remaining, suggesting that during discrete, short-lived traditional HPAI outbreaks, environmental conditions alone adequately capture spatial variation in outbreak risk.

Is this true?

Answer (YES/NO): YES